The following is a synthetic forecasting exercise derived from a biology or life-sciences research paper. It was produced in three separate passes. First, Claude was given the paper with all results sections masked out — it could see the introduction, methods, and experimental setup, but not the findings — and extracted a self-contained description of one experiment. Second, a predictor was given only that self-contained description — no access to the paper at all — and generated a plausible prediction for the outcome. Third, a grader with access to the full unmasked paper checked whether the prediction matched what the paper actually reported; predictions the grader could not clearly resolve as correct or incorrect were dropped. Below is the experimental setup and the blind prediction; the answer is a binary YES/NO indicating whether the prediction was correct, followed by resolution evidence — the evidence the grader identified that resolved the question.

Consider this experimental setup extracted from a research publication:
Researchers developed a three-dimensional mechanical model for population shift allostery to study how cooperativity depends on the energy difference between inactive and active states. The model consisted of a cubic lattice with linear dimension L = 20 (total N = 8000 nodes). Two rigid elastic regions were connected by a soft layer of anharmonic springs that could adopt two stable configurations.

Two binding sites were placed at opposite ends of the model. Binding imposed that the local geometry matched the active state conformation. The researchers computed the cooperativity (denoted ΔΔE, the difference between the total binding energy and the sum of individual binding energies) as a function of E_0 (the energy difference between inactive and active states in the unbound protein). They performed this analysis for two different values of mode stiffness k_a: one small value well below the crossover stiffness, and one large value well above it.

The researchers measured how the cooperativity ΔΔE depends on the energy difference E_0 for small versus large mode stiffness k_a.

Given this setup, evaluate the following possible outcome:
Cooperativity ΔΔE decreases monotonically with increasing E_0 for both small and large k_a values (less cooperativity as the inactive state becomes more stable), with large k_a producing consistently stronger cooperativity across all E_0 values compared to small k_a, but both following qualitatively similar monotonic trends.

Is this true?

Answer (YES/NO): NO